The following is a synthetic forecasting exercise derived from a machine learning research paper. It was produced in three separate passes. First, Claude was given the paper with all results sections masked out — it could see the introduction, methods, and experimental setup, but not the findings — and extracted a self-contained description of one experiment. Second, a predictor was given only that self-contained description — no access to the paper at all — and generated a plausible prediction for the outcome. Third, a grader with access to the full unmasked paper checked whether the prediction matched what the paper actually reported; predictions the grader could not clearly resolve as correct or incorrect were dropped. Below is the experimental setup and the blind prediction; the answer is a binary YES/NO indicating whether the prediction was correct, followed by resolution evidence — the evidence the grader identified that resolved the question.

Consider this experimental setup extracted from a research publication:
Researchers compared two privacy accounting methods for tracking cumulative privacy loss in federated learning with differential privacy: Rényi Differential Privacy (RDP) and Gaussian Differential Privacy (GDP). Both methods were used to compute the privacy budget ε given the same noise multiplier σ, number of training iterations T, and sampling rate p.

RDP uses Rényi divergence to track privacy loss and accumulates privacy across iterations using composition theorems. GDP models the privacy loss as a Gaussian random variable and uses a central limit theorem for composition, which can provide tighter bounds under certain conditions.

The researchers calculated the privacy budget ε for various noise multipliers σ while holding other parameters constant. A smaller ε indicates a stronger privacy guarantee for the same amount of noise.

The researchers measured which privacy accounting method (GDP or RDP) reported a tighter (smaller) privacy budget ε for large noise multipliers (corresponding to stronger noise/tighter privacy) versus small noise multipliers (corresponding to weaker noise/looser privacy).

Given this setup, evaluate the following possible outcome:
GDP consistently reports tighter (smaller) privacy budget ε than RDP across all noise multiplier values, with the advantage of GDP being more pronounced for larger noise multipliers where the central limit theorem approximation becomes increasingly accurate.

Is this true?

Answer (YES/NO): NO